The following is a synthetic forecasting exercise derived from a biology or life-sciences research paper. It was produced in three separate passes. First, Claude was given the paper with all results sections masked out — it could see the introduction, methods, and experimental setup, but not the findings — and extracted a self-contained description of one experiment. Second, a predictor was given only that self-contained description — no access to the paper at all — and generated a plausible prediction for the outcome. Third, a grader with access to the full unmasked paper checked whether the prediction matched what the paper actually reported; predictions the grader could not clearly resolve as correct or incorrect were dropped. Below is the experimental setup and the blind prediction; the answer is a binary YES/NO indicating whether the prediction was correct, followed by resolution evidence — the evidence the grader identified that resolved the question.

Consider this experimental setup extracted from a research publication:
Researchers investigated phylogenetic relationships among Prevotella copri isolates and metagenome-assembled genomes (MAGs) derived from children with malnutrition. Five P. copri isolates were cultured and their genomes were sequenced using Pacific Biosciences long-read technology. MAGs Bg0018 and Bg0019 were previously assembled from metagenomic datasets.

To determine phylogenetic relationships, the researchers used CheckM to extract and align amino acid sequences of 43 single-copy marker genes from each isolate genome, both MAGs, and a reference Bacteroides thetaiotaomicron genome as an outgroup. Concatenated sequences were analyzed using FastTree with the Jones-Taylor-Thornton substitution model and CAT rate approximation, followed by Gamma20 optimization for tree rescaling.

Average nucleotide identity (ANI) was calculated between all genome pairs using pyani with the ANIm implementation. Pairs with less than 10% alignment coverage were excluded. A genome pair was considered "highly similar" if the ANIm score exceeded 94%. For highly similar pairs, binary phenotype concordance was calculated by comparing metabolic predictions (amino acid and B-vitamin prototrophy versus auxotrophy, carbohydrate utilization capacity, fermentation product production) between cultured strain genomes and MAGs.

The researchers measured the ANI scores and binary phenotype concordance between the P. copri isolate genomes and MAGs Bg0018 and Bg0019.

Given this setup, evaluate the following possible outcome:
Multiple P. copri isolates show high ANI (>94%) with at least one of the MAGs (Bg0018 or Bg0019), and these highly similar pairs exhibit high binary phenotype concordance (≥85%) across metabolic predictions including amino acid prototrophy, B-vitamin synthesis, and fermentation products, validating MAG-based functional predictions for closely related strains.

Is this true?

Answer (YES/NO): YES